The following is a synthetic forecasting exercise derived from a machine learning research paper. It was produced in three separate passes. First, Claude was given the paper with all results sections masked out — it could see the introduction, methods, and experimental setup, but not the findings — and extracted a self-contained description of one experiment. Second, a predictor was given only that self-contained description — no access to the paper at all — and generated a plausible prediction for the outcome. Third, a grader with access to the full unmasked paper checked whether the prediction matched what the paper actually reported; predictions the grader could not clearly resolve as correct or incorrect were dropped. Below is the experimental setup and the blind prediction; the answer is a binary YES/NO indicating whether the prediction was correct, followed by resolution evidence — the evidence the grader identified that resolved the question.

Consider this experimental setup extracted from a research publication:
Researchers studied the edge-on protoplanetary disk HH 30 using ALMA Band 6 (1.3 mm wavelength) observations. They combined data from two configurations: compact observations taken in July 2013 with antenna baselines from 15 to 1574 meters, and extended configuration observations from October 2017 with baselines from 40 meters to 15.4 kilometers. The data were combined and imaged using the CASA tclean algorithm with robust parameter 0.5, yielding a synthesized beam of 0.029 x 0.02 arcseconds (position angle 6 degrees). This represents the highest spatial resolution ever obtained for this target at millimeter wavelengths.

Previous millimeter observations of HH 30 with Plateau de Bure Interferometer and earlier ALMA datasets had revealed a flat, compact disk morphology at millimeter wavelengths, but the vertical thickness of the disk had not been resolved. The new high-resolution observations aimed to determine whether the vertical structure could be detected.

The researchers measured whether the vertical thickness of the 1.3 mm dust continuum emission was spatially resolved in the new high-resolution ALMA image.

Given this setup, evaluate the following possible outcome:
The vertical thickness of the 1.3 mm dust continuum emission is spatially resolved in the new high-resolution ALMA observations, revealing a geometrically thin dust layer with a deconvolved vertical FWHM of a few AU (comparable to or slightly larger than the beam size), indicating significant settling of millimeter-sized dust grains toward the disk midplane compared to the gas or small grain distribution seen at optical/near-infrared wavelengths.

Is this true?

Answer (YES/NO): NO